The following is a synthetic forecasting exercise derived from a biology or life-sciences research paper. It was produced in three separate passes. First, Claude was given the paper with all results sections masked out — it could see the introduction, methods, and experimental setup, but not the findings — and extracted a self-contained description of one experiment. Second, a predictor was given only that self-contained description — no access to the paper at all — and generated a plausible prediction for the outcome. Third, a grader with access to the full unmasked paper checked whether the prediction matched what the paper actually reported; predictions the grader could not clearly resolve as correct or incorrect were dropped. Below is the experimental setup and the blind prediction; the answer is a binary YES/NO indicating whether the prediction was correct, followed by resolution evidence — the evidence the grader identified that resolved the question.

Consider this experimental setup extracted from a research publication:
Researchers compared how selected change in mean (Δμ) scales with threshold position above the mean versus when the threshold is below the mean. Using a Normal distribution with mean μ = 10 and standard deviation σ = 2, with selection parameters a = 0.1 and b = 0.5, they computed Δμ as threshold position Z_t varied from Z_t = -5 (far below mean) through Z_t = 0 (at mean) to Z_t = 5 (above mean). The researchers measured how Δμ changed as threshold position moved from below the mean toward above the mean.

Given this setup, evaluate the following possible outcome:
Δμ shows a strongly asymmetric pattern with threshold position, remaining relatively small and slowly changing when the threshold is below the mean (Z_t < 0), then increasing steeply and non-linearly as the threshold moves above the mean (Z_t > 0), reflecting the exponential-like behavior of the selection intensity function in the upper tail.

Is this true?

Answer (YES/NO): NO